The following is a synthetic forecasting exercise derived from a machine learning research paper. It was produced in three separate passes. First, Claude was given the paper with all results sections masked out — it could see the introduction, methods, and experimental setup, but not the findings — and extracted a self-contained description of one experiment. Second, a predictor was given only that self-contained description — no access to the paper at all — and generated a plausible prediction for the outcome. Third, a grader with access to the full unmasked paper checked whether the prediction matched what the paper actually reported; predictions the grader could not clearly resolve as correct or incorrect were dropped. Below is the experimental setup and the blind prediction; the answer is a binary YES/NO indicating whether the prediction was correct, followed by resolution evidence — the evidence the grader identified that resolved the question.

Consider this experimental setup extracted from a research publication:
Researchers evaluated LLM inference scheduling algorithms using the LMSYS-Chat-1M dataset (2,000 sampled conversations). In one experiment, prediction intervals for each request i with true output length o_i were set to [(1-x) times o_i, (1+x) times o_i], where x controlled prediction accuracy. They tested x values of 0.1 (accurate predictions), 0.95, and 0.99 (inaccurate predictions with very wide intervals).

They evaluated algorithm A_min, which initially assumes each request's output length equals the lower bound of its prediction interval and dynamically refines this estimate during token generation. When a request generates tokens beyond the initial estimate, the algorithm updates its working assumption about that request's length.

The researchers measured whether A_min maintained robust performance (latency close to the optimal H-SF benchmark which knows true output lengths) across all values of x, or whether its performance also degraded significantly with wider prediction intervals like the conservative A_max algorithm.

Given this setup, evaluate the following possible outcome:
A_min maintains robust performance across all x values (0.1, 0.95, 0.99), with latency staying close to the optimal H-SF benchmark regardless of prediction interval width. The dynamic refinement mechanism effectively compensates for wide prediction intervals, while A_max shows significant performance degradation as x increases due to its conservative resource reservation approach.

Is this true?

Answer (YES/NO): YES